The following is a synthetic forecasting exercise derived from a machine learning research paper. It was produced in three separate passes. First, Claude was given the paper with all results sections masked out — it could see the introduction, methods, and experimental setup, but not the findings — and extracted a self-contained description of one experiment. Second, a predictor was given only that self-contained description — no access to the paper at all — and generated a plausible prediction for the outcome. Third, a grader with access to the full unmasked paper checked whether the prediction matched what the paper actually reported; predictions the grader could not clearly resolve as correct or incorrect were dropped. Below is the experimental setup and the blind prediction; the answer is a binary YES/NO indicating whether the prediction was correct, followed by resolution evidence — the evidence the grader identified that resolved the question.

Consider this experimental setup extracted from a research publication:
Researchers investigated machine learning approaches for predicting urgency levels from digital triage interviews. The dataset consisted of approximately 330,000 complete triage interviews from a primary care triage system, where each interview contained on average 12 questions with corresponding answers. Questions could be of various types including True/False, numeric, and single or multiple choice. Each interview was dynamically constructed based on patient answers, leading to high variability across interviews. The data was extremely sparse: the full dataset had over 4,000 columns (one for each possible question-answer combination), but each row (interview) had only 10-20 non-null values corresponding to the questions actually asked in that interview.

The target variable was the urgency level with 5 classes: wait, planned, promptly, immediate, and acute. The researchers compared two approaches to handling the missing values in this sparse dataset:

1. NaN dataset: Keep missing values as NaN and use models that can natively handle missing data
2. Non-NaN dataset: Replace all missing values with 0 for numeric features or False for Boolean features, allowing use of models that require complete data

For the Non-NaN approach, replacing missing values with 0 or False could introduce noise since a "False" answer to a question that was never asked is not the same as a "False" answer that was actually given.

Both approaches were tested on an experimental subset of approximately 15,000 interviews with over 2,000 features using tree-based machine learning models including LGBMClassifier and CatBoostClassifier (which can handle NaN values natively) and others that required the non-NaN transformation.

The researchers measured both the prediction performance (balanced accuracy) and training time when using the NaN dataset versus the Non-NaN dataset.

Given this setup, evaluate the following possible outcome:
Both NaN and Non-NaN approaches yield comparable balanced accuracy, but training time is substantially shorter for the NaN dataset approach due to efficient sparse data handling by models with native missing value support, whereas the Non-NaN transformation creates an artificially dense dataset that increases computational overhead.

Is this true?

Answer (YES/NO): NO